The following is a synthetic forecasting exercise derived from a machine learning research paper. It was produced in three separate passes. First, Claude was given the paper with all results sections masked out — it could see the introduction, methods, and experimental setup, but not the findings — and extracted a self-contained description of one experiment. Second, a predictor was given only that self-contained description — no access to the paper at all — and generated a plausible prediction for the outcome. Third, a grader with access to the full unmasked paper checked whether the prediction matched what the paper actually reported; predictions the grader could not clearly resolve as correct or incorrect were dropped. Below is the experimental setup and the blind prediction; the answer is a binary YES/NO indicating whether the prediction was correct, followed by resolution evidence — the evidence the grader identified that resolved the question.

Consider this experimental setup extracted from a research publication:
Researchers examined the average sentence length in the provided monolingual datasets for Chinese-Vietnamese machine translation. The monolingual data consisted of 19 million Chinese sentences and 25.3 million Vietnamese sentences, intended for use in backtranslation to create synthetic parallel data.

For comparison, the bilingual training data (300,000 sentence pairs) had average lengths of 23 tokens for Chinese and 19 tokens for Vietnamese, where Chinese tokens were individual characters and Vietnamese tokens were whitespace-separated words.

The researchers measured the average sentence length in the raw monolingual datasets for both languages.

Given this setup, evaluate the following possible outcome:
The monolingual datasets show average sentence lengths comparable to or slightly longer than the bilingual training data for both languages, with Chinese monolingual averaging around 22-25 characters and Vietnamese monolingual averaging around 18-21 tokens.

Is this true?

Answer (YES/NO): NO